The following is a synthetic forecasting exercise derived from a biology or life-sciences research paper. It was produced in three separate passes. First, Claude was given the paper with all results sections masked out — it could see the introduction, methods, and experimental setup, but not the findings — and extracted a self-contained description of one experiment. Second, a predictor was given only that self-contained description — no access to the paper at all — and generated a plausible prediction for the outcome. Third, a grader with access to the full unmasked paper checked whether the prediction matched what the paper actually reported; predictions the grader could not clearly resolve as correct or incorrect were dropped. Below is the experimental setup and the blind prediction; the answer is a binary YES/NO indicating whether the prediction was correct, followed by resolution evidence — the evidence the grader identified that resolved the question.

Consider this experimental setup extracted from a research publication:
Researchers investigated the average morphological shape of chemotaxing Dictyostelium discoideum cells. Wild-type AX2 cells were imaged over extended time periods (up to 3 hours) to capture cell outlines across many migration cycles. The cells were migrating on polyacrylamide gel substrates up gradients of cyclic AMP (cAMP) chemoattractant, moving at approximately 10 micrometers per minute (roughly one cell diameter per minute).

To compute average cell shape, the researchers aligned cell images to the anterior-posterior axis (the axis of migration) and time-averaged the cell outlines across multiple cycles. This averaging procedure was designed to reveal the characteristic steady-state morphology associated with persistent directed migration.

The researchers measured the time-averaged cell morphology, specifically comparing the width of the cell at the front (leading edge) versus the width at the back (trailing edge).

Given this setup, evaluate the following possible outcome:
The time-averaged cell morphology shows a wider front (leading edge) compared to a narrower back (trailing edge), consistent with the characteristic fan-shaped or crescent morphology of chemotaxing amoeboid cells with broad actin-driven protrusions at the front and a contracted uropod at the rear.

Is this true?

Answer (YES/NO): YES